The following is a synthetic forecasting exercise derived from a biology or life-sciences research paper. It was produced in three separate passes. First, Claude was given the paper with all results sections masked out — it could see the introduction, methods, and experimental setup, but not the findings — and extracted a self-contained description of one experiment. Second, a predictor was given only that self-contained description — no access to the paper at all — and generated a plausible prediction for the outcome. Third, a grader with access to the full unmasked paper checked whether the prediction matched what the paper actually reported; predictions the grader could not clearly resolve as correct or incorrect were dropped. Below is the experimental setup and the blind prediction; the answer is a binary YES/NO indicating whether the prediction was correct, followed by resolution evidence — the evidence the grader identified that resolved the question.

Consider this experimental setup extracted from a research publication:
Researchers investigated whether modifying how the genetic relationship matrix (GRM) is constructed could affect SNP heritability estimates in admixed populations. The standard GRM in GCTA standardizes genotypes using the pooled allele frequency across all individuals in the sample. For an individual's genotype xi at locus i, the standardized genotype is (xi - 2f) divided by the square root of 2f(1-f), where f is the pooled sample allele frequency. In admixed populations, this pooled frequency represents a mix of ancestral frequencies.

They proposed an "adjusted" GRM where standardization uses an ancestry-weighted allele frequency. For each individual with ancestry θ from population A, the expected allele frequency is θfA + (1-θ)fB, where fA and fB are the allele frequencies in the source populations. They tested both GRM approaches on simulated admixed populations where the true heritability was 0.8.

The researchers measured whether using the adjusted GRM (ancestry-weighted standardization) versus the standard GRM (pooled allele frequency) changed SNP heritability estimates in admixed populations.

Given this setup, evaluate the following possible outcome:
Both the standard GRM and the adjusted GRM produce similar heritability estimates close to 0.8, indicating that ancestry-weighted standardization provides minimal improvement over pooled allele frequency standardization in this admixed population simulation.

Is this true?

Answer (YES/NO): NO